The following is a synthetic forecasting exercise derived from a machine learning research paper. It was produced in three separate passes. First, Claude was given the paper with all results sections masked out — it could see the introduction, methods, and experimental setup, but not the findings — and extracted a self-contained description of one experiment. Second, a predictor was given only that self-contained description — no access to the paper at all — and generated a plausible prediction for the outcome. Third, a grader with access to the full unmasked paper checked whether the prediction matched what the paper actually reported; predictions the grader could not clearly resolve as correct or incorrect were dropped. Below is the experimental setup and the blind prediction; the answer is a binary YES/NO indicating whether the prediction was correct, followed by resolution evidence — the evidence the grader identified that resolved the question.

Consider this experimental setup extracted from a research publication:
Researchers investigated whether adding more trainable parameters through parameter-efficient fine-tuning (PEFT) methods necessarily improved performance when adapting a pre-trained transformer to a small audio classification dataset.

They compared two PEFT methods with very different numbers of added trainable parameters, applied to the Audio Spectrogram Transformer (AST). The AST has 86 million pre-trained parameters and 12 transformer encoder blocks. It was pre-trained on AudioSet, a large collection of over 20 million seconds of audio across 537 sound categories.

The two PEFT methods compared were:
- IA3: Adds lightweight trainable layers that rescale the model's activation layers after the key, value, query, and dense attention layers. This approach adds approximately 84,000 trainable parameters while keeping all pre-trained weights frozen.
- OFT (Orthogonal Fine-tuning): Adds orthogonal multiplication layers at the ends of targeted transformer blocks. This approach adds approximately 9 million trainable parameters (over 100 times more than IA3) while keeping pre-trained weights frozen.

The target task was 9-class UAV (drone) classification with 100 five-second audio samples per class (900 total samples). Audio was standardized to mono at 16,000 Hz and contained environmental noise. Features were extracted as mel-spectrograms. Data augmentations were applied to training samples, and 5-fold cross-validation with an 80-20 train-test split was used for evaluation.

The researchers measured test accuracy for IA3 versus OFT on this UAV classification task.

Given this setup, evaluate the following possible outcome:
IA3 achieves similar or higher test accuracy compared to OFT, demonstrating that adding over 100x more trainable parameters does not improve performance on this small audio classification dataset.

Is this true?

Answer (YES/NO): YES